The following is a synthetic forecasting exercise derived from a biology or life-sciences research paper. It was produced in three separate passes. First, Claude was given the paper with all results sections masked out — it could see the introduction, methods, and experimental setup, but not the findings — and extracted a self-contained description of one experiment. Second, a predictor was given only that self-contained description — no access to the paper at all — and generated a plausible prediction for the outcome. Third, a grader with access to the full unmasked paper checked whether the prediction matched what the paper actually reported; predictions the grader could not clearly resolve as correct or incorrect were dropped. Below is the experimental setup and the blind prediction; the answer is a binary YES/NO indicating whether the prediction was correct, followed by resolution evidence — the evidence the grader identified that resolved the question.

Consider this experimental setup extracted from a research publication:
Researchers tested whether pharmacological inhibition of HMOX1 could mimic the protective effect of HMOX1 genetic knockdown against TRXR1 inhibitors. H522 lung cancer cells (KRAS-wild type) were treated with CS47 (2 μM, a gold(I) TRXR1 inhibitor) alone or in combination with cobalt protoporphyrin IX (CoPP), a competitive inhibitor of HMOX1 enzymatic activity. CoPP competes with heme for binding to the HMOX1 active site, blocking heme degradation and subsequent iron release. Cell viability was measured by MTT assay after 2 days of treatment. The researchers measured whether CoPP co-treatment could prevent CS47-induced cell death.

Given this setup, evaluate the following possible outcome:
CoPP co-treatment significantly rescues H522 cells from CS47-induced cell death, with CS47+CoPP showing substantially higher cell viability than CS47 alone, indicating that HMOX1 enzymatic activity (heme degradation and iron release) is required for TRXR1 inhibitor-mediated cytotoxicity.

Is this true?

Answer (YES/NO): NO